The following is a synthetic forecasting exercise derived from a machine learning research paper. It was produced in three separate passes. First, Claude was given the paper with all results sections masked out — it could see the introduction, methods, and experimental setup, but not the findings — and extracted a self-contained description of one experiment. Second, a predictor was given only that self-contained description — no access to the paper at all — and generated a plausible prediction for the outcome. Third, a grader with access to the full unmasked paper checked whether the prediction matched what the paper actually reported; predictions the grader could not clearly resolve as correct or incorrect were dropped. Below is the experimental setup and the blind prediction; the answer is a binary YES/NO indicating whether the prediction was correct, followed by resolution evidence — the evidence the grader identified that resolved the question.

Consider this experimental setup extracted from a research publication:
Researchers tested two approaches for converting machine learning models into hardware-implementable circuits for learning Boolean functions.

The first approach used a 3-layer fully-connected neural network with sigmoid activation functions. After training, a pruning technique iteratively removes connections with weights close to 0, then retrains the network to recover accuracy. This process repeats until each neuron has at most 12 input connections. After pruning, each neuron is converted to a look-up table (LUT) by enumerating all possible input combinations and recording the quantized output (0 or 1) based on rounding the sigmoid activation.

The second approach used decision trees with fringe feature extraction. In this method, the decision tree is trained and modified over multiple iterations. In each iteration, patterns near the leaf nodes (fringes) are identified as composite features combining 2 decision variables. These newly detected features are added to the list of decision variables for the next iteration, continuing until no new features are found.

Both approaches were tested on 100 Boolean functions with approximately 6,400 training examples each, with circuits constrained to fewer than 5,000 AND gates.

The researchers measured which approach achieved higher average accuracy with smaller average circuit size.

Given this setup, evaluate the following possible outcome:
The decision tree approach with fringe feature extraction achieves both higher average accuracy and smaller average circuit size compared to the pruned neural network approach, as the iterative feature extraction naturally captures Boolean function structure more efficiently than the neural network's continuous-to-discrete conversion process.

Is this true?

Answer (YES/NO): YES